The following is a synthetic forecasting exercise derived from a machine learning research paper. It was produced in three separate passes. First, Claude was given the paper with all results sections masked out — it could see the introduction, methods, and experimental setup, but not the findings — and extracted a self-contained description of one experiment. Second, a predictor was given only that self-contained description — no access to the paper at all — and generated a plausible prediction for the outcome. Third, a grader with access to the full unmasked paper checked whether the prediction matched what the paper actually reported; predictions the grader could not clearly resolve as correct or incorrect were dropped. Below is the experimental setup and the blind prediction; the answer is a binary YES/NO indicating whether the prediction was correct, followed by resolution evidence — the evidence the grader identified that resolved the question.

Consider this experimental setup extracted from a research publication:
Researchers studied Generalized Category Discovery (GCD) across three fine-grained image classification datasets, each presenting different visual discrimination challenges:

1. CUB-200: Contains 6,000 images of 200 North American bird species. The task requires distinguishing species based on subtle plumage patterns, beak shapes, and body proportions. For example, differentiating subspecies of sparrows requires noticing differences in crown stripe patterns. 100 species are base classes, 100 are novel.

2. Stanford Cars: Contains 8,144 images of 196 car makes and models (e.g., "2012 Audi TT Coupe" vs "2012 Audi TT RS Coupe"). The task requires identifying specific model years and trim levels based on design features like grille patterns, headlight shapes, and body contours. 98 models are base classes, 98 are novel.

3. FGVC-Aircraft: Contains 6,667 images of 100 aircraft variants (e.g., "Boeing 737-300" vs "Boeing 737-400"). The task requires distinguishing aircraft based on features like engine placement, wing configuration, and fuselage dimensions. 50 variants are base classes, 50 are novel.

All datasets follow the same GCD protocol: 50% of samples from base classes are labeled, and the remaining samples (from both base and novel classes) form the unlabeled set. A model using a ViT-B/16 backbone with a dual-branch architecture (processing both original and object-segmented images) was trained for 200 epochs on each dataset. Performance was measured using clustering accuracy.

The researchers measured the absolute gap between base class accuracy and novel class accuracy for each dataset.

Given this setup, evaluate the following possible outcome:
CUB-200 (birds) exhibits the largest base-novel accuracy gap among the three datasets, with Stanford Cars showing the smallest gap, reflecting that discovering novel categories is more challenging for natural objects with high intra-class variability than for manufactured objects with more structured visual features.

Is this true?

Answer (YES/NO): NO